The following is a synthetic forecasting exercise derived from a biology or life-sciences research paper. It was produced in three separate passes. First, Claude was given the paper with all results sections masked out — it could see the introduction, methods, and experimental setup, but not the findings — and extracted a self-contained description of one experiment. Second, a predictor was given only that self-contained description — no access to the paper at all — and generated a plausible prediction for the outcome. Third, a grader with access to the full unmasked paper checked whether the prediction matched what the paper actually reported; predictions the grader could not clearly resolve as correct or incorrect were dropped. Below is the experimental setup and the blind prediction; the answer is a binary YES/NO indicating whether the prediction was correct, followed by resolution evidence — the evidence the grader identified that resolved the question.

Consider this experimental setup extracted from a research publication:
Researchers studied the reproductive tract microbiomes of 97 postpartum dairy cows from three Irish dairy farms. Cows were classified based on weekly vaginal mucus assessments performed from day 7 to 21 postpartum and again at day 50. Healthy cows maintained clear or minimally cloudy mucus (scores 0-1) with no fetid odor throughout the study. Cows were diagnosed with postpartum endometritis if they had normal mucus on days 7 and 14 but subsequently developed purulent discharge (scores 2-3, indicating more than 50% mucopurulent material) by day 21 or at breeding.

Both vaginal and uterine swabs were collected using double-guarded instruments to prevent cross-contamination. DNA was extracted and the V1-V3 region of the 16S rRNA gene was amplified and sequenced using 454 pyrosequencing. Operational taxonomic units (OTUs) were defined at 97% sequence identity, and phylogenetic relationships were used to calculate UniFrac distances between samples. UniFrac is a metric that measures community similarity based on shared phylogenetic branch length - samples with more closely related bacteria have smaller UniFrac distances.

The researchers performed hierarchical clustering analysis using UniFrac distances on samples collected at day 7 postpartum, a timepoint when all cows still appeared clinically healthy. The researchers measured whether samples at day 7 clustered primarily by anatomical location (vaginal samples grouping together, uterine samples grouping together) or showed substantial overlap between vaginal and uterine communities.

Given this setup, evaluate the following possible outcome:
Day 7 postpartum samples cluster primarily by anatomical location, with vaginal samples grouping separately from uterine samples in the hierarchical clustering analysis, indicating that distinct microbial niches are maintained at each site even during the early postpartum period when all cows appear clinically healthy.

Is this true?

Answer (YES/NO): NO